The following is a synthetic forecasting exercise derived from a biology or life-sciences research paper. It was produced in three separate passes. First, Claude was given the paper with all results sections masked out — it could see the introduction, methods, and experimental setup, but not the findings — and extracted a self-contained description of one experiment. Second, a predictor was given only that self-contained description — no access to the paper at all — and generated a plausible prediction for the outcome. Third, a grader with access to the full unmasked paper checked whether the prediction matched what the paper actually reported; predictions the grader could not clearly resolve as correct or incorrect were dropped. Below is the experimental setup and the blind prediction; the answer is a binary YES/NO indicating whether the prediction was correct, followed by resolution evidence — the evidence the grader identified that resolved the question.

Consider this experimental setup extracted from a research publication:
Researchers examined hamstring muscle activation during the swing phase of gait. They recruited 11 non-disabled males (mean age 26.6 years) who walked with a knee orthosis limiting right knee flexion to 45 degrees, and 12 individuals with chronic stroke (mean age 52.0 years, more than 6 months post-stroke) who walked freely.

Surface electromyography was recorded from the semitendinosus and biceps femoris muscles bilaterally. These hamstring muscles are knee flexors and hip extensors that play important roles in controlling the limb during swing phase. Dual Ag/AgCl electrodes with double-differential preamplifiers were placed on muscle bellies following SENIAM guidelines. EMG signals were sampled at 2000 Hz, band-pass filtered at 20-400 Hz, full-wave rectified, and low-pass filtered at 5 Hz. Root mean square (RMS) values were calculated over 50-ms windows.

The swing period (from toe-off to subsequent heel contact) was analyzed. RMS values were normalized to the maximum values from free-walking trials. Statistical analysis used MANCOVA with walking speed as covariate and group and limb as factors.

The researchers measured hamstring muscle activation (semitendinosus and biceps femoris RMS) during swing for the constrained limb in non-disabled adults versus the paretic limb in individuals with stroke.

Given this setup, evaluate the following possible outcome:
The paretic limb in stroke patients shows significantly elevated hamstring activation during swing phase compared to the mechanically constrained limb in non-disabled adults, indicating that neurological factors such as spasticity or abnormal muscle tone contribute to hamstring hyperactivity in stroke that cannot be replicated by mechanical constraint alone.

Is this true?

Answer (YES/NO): NO